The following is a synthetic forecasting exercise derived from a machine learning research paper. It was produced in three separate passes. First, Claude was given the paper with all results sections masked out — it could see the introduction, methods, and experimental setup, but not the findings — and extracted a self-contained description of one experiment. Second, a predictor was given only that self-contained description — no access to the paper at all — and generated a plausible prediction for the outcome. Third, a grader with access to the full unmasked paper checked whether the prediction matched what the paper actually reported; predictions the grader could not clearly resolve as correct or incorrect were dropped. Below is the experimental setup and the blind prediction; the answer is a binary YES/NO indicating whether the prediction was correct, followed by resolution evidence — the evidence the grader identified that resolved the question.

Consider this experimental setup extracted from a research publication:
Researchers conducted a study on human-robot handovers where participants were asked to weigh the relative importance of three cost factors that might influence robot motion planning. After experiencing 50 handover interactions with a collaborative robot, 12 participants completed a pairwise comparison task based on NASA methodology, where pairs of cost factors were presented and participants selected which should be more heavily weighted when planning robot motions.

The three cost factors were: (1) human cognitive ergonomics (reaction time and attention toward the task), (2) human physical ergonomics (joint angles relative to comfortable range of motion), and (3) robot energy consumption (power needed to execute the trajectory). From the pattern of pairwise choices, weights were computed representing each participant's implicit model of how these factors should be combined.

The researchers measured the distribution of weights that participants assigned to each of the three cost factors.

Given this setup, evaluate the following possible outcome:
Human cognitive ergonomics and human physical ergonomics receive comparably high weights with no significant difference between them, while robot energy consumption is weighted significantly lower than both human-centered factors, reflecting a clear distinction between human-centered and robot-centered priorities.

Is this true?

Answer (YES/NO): NO